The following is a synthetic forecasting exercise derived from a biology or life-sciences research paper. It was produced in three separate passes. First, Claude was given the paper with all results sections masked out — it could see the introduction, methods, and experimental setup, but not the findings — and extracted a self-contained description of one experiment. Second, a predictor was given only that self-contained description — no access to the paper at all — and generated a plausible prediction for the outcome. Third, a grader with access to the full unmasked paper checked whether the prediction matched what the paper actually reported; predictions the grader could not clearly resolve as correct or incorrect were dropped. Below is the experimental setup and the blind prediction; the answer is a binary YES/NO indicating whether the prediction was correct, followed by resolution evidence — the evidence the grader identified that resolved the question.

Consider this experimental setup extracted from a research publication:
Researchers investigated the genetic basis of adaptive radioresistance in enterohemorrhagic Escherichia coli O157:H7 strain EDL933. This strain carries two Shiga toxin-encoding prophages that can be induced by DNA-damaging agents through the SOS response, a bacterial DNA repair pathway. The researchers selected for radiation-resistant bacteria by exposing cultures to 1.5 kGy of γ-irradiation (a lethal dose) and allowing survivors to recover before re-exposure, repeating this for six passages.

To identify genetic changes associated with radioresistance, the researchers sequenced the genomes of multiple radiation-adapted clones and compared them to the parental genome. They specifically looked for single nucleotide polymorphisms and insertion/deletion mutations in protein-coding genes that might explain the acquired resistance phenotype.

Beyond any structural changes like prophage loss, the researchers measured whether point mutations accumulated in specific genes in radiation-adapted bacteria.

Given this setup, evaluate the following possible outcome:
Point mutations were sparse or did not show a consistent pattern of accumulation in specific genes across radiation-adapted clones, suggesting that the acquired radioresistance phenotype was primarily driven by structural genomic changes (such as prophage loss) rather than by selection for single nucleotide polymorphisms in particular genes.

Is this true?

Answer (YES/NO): NO